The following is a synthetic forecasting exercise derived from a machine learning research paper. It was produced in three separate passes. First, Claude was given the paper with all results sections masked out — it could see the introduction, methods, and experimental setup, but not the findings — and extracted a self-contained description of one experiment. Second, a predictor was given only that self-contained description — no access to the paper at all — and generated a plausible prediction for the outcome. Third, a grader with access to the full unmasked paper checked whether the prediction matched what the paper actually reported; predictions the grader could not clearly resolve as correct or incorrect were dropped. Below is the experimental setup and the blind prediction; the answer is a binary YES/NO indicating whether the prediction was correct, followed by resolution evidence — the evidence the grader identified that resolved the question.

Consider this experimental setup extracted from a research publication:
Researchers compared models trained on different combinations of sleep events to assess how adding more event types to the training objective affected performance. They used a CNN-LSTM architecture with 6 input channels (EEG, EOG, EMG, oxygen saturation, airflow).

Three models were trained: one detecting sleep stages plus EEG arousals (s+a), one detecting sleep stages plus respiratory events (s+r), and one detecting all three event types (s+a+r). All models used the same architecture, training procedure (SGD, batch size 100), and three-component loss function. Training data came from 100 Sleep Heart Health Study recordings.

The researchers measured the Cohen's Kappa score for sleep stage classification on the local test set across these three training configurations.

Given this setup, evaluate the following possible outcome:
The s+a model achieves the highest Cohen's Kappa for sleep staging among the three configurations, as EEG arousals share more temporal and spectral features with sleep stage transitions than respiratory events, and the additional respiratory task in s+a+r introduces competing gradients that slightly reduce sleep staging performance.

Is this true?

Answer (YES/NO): NO